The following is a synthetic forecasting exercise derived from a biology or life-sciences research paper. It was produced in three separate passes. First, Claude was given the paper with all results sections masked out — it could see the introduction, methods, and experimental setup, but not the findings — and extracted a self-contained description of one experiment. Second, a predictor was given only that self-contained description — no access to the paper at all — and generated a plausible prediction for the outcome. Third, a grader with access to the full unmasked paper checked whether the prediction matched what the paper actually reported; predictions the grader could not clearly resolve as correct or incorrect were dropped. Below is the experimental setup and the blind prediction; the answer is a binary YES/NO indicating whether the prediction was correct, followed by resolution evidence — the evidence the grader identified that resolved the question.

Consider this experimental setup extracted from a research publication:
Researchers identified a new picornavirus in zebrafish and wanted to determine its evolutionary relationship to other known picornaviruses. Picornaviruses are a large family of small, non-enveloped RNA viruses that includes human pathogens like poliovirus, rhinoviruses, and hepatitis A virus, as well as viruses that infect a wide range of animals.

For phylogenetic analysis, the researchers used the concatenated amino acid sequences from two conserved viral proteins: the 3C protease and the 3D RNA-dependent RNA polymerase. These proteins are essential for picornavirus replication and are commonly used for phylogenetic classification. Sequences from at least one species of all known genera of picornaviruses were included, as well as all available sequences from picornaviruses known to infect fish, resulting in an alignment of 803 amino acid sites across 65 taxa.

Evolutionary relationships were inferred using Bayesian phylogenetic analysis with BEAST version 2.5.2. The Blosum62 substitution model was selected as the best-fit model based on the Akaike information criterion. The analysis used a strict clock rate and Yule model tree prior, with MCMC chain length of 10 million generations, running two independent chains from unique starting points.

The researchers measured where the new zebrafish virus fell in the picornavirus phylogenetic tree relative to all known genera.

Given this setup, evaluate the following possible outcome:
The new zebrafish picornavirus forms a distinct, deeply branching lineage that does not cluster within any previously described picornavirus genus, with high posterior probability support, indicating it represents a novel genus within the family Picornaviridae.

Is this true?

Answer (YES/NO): NO